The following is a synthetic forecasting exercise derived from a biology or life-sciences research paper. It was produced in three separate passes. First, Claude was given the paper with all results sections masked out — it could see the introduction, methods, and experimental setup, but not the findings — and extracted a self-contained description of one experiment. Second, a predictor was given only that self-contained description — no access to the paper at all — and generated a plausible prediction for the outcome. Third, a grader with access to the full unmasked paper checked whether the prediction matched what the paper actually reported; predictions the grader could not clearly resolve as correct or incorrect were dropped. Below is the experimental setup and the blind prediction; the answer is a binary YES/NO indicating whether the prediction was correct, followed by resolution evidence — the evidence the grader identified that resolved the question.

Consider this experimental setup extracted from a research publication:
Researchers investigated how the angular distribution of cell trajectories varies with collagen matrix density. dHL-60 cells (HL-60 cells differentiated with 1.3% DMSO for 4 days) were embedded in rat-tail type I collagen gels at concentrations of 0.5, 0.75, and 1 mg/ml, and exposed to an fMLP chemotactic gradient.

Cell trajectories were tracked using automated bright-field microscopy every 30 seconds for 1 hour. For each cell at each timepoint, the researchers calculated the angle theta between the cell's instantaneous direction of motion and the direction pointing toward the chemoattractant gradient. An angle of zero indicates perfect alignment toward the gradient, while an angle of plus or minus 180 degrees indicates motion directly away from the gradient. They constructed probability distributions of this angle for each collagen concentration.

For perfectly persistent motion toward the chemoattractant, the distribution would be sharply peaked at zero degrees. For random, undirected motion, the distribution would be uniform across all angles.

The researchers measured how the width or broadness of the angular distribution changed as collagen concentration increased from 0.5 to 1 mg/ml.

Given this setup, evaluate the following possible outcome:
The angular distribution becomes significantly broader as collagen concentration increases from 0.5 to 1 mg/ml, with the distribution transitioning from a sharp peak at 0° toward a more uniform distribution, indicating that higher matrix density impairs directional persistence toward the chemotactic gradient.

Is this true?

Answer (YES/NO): NO